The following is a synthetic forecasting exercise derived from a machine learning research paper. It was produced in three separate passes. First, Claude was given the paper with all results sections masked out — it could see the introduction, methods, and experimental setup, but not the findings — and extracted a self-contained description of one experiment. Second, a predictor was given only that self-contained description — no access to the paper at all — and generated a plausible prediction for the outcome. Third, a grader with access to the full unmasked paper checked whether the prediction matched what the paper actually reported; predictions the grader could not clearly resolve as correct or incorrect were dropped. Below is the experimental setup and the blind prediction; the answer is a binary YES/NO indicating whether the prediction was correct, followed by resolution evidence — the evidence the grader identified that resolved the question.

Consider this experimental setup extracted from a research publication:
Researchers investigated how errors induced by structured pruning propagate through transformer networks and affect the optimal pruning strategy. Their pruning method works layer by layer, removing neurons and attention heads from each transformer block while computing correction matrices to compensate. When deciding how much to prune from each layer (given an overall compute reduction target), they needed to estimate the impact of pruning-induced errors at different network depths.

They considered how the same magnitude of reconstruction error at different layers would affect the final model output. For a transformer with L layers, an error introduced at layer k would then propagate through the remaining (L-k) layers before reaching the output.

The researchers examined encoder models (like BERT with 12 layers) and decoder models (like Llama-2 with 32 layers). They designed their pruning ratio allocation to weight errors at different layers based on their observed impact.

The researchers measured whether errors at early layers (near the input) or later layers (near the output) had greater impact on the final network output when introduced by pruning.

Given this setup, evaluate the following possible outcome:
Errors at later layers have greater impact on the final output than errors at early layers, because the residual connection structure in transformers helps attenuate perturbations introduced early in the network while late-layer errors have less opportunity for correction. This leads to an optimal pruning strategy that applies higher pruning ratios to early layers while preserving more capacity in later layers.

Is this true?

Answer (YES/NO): NO